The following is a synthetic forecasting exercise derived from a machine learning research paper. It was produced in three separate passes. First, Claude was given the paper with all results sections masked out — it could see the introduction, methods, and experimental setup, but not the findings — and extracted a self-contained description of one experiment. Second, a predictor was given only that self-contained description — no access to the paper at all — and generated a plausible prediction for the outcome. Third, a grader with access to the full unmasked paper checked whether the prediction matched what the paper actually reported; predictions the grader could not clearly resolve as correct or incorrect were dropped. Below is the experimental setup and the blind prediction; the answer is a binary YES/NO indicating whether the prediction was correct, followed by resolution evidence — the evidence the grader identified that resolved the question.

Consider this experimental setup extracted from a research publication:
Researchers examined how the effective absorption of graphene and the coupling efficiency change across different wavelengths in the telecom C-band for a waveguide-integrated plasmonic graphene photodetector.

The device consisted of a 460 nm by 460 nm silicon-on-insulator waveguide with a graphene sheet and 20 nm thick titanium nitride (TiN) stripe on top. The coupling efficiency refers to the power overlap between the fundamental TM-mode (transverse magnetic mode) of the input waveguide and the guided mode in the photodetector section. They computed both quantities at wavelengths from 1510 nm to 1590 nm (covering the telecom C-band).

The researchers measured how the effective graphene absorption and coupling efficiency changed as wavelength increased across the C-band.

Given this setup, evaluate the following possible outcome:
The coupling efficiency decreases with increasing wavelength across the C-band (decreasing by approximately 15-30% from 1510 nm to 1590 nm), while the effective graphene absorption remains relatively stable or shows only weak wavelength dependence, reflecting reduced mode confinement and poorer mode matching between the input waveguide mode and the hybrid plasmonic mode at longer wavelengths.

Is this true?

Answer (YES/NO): NO